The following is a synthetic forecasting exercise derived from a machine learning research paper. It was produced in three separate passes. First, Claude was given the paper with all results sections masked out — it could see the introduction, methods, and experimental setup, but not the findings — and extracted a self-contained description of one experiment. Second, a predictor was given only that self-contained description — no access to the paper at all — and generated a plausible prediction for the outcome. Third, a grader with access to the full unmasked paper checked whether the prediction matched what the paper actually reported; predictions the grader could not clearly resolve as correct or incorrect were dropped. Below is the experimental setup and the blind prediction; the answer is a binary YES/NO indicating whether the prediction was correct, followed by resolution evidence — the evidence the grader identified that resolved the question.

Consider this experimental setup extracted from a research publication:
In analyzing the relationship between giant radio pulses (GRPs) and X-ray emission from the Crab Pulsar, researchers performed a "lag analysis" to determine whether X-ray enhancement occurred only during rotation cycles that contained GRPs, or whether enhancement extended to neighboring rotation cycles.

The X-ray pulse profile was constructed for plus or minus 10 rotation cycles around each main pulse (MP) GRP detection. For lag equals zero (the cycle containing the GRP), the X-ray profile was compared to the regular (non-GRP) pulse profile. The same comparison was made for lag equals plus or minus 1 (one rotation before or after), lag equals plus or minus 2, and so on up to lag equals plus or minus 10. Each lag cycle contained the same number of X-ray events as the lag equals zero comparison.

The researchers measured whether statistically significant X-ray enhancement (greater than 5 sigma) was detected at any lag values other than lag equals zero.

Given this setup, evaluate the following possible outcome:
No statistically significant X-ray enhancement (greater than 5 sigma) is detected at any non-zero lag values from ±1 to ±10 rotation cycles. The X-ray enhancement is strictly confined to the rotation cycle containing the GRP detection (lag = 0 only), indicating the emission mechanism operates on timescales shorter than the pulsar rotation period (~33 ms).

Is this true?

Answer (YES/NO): YES